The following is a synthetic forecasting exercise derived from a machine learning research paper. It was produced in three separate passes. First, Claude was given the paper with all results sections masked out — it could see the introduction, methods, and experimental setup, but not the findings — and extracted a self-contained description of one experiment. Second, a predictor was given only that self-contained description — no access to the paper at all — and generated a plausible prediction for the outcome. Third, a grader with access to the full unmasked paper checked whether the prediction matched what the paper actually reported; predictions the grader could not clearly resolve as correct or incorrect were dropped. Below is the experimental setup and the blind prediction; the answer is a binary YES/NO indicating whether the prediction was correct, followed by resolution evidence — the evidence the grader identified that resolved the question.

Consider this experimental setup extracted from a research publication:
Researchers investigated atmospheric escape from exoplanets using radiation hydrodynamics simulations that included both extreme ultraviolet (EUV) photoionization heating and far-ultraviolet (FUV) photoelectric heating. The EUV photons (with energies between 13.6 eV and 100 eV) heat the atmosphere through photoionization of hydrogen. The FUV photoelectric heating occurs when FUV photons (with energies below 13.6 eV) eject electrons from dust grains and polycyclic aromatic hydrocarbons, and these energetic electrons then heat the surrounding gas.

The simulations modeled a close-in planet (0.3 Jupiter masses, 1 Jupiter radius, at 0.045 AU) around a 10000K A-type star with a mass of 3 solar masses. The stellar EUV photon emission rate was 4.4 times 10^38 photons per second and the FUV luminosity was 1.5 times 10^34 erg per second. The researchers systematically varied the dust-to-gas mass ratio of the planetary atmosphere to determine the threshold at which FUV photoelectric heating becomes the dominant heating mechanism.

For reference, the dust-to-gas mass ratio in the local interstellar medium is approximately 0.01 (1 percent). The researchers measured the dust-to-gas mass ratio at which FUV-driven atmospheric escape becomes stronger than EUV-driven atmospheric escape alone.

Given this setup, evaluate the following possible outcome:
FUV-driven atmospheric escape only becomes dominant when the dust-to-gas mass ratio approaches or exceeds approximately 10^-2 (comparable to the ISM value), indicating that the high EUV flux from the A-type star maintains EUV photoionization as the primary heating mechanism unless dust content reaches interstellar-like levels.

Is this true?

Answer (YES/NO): NO